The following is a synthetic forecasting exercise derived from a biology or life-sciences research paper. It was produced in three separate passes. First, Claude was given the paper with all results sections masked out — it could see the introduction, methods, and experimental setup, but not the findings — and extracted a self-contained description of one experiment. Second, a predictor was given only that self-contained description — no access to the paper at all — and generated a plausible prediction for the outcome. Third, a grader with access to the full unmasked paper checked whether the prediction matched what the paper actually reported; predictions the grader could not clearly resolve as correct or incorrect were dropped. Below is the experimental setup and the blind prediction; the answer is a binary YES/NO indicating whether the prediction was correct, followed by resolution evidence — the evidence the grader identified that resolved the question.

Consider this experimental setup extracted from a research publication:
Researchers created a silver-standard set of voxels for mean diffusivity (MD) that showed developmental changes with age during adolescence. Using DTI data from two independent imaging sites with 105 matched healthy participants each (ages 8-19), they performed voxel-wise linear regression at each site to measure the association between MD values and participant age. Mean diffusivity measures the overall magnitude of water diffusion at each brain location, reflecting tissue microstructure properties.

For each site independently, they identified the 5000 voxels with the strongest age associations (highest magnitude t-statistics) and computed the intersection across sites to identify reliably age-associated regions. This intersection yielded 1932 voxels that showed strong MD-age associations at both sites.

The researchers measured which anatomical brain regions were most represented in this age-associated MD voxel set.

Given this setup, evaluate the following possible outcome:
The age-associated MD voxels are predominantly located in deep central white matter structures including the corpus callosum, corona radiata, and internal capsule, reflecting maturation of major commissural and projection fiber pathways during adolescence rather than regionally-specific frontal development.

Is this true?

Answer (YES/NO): NO